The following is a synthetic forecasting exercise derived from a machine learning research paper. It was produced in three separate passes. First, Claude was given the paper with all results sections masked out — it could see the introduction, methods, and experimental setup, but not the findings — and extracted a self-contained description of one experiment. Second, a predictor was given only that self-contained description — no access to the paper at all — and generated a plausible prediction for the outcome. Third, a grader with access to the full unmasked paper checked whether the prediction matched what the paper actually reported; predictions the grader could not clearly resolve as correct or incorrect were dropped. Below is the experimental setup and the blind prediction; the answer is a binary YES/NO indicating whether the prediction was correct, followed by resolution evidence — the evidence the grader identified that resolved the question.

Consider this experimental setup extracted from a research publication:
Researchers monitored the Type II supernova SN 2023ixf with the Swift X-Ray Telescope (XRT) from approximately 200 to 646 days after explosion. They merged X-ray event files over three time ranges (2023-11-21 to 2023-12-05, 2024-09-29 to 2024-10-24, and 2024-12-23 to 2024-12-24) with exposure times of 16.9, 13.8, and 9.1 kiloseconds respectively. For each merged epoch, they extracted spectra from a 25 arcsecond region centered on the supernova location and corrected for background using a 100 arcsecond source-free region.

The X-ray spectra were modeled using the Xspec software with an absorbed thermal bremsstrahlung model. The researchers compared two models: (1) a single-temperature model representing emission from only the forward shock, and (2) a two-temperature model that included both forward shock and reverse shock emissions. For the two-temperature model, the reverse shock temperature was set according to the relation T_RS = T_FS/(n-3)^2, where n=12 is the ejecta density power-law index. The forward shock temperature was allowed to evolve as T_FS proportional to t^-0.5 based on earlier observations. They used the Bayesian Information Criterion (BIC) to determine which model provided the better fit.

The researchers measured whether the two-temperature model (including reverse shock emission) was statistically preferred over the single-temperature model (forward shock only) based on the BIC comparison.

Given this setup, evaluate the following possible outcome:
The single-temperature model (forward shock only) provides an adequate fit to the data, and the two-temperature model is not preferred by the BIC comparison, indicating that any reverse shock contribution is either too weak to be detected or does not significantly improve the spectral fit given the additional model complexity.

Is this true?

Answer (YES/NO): YES